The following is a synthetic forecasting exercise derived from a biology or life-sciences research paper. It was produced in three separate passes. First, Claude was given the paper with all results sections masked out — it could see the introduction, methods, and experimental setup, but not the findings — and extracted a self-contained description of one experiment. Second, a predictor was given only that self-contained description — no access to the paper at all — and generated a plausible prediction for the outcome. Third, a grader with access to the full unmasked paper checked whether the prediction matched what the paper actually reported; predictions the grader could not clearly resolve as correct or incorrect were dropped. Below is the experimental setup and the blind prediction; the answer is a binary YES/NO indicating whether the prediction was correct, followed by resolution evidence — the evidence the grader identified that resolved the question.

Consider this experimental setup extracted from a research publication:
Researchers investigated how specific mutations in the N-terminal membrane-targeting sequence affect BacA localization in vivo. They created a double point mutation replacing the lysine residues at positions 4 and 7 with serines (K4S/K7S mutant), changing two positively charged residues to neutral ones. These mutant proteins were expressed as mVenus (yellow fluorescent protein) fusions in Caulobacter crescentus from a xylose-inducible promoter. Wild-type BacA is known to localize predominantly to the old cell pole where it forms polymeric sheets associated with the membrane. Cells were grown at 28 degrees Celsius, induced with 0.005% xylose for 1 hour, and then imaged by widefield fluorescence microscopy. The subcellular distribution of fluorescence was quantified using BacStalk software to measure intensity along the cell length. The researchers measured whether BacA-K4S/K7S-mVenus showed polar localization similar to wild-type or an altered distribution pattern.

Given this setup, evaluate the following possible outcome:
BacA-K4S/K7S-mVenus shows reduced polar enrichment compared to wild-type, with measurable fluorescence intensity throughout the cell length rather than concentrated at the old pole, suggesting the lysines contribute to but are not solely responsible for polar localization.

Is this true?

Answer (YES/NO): YES